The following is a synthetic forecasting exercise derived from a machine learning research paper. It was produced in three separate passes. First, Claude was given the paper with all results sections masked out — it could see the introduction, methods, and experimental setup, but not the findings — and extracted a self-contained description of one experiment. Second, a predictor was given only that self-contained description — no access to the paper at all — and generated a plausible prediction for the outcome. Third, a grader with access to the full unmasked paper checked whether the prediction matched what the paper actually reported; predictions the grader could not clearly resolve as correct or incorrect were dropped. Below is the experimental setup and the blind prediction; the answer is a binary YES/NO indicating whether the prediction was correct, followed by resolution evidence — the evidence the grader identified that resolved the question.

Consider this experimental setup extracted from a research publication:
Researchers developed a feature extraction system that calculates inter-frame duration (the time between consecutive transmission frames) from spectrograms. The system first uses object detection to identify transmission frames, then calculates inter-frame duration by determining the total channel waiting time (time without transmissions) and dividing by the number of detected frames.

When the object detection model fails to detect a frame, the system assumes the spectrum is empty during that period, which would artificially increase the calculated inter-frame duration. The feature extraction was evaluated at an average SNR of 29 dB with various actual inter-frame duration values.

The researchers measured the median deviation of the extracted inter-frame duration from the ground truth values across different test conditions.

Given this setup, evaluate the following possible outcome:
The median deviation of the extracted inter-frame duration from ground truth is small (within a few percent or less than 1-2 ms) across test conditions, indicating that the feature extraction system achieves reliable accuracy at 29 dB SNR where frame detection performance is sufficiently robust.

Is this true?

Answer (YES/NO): YES